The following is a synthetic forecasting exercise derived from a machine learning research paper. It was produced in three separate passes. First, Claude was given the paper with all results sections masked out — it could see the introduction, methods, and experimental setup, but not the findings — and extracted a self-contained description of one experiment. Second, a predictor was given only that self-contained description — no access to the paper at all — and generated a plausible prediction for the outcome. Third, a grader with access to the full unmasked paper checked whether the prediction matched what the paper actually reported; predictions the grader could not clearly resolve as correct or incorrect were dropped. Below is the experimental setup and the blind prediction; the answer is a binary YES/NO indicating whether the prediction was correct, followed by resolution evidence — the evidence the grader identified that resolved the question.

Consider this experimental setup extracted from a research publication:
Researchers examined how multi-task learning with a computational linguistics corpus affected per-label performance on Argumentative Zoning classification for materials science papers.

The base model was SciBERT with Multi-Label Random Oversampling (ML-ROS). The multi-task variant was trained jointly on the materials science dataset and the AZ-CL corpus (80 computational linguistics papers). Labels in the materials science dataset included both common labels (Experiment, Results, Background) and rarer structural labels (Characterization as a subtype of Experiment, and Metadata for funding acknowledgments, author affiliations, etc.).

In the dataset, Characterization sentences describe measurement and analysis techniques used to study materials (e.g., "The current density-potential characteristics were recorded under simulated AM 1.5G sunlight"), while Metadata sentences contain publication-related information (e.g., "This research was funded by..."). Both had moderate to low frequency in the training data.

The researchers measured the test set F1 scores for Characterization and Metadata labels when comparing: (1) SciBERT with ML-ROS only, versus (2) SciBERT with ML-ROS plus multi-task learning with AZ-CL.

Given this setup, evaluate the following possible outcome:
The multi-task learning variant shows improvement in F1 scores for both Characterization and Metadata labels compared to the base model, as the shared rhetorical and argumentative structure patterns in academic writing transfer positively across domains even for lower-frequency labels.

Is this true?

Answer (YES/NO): YES